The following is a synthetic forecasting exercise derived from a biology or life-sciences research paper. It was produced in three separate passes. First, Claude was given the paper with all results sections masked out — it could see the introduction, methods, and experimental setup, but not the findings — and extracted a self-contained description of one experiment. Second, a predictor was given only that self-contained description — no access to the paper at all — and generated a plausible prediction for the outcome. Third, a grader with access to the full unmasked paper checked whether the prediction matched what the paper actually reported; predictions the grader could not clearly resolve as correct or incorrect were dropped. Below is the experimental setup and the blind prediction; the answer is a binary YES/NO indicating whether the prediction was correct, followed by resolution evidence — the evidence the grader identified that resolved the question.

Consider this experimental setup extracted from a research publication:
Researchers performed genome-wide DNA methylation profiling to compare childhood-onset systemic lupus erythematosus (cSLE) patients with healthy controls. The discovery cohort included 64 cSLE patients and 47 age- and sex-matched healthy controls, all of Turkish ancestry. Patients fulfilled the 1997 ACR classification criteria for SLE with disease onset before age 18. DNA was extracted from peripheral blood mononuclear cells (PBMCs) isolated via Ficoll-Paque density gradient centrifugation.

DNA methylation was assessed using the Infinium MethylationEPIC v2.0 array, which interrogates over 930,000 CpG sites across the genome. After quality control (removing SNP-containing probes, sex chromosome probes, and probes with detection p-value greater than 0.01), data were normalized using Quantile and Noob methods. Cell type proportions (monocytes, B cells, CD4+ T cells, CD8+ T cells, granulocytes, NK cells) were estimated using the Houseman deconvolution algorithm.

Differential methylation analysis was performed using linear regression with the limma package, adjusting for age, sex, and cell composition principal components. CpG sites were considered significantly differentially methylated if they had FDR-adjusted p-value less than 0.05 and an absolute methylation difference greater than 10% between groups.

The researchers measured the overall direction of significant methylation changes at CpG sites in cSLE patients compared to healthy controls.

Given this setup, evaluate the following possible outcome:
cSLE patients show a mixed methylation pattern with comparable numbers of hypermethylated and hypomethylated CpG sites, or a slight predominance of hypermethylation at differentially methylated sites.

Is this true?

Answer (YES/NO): NO